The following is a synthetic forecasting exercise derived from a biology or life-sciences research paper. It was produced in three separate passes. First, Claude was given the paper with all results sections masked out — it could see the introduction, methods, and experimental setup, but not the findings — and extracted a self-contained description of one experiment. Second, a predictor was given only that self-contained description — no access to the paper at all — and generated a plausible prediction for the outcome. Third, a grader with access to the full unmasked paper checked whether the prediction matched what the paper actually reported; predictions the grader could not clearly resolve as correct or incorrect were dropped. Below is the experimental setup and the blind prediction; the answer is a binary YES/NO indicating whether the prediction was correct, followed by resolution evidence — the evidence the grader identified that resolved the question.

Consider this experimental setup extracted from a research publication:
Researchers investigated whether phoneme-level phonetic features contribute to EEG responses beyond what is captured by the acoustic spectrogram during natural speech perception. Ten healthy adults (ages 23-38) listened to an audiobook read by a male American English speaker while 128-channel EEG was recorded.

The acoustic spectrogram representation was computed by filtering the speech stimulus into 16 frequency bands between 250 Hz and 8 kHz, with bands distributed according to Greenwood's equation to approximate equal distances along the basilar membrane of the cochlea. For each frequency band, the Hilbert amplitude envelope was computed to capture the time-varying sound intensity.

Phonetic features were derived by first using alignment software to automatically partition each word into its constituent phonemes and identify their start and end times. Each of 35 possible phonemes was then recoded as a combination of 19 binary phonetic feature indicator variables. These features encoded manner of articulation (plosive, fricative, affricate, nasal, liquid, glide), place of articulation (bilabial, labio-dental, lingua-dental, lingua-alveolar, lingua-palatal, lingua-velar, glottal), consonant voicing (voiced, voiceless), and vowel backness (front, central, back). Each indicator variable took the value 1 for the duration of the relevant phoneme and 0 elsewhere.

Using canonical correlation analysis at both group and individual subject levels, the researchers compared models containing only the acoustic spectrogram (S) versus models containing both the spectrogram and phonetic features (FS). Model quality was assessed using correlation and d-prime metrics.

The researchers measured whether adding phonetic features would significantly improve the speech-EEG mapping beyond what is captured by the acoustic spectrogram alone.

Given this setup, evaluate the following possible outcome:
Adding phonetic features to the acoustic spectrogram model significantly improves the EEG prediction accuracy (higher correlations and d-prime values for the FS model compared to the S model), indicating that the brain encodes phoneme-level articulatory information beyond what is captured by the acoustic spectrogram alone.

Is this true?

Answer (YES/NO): YES